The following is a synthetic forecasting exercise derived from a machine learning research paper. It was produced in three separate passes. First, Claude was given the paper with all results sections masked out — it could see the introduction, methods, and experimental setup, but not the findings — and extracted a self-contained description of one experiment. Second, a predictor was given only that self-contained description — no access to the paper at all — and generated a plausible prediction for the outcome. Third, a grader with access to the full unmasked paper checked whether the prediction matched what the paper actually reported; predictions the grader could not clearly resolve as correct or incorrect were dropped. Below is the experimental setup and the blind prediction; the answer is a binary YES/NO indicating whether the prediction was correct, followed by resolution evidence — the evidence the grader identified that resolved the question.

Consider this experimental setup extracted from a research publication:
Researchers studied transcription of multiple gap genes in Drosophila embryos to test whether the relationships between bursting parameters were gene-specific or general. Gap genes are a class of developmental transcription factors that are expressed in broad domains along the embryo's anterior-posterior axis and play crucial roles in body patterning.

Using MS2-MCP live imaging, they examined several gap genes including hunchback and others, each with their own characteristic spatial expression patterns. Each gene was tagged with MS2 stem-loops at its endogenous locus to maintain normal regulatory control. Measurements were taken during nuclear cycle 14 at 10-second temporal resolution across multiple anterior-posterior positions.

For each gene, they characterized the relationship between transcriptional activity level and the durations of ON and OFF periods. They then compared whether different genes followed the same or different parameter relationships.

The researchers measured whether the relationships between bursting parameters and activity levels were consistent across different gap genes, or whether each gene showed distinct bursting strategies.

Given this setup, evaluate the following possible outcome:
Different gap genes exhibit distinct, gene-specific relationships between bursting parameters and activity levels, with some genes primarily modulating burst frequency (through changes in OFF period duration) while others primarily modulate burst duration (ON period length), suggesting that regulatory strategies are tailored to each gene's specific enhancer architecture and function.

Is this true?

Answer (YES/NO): NO